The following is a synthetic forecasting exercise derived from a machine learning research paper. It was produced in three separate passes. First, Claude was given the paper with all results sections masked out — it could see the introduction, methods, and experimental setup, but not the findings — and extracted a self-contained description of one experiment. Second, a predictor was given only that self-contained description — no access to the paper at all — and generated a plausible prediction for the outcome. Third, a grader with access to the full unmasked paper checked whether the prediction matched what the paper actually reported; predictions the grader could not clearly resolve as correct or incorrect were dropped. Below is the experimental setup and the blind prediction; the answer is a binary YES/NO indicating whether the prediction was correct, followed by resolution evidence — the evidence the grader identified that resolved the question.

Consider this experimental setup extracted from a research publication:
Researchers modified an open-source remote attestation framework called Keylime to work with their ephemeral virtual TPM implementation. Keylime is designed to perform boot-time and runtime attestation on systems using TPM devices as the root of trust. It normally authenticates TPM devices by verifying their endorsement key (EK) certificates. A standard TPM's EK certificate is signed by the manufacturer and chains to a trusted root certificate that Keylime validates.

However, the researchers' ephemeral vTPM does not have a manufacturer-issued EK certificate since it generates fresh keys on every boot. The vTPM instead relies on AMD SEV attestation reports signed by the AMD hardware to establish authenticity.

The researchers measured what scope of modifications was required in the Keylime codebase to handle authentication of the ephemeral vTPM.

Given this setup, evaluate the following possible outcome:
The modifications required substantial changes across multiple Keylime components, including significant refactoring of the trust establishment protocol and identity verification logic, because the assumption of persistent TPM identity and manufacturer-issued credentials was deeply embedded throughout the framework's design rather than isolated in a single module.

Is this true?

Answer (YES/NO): NO